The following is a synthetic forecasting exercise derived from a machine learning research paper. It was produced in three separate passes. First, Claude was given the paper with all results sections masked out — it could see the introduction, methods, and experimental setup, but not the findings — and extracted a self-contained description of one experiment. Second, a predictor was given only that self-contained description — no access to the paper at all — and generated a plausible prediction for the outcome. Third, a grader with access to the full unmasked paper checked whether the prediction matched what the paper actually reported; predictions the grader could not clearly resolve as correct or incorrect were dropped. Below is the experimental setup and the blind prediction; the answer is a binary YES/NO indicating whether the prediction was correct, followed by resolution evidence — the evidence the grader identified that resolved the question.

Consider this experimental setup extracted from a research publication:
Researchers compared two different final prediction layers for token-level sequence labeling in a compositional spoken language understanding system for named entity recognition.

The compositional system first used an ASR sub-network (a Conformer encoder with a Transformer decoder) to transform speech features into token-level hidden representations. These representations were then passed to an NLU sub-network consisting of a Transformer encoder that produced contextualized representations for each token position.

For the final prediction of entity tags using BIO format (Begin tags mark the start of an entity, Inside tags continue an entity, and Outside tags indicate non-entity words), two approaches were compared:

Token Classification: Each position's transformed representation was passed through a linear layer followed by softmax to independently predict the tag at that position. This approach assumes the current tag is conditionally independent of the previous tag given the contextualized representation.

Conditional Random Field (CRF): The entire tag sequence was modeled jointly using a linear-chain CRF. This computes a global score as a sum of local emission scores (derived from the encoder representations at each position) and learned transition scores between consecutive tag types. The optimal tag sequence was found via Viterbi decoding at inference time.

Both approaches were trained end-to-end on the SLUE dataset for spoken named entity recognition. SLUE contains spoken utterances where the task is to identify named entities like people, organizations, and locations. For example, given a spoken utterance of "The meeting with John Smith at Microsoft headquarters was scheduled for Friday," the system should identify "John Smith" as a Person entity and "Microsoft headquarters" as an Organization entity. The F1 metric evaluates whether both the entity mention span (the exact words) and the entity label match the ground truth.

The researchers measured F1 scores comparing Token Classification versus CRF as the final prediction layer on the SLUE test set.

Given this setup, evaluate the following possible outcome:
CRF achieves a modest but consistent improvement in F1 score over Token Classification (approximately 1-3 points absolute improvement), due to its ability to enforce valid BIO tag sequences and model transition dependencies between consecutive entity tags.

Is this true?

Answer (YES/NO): NO